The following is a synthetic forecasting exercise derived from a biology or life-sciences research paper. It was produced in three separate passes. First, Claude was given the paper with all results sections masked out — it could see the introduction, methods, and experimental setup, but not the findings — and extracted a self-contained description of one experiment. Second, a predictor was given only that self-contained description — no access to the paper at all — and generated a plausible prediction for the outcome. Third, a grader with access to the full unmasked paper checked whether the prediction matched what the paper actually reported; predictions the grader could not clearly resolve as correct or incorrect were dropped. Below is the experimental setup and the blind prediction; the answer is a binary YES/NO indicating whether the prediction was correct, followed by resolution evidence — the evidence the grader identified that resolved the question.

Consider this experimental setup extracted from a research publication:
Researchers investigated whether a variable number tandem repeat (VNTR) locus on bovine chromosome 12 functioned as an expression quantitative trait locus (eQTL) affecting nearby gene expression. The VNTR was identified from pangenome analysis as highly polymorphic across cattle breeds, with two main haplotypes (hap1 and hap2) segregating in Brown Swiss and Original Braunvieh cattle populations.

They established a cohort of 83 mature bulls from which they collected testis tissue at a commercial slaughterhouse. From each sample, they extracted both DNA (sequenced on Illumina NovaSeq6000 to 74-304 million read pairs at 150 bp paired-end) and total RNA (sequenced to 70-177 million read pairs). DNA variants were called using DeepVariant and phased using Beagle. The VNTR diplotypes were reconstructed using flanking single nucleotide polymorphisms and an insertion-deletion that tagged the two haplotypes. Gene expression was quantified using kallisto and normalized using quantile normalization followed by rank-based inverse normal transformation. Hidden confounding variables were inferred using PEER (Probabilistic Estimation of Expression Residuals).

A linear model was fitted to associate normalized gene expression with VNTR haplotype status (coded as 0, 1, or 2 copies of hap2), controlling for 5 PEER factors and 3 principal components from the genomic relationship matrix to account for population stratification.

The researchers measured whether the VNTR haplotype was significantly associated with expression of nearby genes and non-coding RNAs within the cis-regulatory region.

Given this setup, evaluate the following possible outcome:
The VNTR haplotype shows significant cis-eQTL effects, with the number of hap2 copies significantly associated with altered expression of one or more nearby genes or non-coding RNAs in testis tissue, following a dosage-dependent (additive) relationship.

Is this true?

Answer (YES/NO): YES